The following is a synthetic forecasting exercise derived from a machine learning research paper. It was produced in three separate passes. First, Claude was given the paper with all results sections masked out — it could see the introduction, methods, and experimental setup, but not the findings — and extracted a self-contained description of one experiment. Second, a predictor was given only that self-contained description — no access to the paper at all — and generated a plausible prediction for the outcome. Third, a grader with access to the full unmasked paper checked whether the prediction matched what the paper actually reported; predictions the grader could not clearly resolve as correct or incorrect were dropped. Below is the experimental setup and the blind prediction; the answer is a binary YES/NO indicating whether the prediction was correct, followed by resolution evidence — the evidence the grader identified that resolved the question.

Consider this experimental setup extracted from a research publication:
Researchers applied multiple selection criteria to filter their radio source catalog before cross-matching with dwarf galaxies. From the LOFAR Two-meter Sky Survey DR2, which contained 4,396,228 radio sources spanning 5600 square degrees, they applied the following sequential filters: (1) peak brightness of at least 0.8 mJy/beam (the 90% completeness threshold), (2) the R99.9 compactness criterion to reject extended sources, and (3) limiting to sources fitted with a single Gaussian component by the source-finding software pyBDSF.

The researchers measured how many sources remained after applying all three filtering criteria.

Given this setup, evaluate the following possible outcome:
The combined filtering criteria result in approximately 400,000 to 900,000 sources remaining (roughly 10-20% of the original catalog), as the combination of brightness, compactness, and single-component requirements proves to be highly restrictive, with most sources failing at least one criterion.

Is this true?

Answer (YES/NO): NO